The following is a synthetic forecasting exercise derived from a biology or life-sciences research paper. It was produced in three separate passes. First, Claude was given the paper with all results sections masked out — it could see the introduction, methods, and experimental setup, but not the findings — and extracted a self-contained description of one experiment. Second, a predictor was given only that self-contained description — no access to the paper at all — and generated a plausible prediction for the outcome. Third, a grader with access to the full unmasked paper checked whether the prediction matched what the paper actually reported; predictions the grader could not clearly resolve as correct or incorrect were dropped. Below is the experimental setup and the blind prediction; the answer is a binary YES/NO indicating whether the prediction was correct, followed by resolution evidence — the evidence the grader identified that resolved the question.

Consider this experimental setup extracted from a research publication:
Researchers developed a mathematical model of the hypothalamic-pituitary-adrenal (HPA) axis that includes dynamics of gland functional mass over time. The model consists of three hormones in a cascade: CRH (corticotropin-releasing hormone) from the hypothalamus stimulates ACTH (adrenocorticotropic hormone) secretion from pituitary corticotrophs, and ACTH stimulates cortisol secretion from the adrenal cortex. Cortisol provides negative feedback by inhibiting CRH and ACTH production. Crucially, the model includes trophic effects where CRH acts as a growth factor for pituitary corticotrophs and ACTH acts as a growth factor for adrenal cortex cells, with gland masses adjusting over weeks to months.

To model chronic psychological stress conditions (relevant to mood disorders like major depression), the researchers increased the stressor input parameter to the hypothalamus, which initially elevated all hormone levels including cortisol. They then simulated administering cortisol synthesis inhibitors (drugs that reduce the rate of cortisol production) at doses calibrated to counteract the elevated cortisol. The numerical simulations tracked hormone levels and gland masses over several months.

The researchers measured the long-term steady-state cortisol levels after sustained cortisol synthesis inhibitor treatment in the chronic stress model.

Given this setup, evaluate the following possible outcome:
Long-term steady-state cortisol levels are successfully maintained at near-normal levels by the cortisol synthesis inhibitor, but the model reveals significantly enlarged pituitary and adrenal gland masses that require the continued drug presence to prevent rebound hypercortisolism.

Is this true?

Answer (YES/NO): NO